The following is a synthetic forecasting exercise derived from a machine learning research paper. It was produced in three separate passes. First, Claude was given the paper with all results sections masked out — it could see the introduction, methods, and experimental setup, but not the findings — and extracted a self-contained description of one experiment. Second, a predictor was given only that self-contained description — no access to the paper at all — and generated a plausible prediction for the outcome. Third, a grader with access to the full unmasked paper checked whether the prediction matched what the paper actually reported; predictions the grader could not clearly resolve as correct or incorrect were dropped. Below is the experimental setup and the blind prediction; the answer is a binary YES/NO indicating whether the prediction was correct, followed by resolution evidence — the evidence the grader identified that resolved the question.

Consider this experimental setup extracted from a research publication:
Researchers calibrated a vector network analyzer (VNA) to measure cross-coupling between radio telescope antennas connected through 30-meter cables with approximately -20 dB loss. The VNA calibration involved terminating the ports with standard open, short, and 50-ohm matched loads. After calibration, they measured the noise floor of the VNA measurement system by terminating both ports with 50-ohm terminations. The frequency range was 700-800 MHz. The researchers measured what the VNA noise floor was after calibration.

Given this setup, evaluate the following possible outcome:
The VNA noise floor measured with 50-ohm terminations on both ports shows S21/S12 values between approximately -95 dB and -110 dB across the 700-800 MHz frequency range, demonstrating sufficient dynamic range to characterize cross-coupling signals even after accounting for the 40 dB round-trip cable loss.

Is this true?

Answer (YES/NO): YES